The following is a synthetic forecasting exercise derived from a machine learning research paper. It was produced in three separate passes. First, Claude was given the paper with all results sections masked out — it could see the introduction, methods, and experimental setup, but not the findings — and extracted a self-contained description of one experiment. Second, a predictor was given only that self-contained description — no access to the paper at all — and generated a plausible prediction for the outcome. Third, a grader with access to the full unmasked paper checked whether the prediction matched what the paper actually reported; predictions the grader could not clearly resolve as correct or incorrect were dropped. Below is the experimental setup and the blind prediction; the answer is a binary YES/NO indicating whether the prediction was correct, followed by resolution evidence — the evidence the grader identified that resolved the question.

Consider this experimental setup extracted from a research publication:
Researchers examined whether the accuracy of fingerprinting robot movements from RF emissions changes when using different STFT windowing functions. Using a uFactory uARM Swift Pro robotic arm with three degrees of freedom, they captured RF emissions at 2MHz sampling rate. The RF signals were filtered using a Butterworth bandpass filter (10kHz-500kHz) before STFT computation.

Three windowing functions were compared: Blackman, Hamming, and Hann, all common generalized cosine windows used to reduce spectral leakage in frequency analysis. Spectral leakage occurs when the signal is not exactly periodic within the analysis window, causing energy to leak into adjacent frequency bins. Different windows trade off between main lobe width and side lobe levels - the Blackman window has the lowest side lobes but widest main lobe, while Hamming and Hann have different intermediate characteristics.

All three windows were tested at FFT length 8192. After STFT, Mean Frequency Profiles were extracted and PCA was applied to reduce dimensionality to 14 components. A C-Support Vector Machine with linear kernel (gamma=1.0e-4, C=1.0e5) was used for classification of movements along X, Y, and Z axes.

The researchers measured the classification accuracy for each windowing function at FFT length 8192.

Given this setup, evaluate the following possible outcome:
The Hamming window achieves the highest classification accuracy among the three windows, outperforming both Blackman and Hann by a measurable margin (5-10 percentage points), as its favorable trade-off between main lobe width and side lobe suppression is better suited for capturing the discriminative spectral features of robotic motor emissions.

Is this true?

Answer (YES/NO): NO